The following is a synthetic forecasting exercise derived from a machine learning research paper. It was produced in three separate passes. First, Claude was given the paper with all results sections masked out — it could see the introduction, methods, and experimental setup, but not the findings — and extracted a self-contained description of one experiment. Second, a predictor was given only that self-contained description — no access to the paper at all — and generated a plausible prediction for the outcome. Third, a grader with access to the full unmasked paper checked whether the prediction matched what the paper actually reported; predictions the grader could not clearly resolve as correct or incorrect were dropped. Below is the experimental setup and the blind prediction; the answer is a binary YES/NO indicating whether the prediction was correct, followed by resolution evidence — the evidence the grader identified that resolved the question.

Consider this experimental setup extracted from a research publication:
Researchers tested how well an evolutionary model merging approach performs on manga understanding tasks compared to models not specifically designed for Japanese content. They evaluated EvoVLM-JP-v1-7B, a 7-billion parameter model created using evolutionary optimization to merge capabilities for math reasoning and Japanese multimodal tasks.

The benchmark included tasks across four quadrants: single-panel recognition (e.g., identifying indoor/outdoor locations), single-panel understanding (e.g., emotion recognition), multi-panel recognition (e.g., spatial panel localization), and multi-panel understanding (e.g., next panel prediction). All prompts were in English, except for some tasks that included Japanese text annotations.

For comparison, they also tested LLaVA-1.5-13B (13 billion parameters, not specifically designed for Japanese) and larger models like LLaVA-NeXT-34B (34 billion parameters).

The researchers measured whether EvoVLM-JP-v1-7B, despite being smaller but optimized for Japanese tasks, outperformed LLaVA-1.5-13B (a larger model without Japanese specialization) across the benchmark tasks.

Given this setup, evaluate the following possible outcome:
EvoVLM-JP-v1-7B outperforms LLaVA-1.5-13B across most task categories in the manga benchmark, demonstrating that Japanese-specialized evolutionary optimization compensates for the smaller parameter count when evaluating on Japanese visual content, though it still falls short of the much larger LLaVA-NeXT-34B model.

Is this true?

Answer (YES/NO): NO